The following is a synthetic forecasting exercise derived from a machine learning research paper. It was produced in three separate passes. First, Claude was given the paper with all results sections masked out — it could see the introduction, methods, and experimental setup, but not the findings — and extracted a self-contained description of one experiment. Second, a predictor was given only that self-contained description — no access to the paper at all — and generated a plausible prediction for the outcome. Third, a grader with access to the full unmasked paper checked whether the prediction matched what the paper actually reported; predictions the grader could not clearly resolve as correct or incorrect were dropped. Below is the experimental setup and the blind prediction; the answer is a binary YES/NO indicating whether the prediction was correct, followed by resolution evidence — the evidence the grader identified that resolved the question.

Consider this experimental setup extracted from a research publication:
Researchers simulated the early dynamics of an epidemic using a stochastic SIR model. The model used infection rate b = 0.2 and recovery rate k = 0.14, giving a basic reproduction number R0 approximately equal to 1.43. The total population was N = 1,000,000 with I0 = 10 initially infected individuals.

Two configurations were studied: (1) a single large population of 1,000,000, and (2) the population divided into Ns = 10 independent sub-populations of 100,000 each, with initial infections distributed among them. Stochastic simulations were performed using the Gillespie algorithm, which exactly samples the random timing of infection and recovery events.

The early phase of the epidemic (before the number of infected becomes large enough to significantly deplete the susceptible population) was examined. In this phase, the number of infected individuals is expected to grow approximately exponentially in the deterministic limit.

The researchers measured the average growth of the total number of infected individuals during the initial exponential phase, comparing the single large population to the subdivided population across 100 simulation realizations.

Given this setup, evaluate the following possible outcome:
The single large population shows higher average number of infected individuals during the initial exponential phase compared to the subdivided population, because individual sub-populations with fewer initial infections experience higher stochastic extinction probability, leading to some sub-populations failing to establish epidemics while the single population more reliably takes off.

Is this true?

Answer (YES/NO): NO